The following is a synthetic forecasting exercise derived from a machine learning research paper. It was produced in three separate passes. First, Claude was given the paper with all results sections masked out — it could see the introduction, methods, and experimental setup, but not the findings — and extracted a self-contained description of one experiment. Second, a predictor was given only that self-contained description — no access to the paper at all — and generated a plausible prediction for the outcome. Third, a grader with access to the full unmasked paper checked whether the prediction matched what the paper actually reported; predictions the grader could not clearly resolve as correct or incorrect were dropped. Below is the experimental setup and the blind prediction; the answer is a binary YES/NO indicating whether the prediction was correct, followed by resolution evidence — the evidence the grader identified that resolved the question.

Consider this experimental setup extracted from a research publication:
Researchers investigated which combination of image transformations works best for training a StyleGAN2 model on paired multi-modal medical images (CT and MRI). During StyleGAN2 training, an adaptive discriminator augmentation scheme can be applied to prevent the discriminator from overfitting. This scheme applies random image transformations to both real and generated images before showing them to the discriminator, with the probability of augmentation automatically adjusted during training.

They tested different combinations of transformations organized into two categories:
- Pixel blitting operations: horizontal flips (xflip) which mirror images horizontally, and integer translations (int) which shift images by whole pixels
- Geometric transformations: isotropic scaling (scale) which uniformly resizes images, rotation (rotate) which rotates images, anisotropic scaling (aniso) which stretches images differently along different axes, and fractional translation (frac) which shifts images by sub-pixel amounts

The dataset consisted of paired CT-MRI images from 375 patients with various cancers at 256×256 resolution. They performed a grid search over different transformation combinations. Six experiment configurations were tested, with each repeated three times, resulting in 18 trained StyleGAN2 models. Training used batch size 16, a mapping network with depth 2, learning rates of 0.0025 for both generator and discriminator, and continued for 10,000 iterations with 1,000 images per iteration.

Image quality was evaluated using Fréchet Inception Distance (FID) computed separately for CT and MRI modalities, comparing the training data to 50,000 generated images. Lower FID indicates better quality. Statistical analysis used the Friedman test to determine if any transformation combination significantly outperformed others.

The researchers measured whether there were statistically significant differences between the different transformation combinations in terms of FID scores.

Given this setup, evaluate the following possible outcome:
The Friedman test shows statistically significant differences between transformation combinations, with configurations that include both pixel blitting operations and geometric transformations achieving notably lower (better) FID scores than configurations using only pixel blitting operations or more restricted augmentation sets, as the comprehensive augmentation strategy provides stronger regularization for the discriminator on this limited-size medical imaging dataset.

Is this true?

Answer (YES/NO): NO